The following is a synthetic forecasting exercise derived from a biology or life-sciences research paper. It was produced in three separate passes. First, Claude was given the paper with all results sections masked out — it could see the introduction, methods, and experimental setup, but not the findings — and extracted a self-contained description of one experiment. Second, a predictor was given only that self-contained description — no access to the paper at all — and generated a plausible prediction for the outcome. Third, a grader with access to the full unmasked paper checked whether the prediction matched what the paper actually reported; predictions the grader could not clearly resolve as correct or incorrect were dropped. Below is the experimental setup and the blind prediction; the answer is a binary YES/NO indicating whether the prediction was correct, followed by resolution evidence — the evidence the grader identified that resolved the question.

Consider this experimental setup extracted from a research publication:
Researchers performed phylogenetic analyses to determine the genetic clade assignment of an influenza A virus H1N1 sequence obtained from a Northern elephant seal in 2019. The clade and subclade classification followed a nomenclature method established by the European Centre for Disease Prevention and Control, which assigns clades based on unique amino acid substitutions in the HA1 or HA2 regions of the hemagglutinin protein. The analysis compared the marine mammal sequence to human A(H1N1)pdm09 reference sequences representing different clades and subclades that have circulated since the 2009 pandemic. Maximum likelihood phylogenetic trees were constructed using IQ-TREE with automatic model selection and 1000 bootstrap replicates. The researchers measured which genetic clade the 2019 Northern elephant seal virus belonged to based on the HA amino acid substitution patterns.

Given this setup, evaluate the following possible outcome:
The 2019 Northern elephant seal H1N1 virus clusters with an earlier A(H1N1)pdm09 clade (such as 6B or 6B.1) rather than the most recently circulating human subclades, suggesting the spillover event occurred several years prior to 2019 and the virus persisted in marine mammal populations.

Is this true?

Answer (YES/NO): NO